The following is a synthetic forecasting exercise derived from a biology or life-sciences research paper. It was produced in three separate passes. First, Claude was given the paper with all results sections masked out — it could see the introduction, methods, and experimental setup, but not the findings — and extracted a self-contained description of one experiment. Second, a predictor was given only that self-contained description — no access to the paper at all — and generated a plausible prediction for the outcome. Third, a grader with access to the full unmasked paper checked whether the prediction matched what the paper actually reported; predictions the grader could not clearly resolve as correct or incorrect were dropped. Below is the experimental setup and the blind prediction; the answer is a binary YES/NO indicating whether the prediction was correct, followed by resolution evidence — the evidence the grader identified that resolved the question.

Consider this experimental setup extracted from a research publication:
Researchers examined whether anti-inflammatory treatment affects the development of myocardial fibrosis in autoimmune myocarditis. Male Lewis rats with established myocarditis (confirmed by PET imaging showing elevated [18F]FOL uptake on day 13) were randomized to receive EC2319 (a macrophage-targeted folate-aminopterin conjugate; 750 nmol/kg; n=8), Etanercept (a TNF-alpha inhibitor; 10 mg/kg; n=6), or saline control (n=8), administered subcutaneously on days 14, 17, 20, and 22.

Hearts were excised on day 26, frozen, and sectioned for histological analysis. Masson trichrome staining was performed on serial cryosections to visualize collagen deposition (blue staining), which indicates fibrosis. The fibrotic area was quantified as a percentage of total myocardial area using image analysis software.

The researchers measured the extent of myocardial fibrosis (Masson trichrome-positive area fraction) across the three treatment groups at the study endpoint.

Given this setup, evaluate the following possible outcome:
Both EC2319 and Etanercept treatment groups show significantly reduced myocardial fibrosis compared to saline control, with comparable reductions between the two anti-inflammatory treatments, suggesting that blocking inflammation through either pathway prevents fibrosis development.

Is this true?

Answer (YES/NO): NO